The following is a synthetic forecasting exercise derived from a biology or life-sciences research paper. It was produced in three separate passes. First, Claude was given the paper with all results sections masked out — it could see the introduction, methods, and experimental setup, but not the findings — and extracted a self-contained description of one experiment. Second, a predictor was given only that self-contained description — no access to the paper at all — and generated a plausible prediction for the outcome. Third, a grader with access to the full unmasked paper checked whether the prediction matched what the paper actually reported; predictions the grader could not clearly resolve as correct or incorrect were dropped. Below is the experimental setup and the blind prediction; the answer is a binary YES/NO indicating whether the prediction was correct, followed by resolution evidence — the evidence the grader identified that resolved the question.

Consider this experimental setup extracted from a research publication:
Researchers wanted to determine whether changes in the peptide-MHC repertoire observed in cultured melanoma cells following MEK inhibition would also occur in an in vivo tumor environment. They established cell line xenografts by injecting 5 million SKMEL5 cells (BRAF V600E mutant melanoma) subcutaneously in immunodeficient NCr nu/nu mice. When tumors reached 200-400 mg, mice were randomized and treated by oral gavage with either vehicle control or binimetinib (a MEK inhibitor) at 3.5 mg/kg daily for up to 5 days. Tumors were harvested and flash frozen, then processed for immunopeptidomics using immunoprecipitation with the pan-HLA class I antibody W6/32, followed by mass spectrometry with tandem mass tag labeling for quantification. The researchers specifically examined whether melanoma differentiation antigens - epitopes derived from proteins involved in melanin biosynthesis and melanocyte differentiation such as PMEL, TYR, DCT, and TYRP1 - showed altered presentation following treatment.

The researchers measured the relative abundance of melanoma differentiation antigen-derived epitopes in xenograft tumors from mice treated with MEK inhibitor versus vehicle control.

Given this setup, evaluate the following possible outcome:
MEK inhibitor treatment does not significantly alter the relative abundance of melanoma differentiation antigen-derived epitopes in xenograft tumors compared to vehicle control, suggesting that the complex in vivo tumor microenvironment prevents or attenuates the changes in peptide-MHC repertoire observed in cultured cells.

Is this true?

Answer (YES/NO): NO